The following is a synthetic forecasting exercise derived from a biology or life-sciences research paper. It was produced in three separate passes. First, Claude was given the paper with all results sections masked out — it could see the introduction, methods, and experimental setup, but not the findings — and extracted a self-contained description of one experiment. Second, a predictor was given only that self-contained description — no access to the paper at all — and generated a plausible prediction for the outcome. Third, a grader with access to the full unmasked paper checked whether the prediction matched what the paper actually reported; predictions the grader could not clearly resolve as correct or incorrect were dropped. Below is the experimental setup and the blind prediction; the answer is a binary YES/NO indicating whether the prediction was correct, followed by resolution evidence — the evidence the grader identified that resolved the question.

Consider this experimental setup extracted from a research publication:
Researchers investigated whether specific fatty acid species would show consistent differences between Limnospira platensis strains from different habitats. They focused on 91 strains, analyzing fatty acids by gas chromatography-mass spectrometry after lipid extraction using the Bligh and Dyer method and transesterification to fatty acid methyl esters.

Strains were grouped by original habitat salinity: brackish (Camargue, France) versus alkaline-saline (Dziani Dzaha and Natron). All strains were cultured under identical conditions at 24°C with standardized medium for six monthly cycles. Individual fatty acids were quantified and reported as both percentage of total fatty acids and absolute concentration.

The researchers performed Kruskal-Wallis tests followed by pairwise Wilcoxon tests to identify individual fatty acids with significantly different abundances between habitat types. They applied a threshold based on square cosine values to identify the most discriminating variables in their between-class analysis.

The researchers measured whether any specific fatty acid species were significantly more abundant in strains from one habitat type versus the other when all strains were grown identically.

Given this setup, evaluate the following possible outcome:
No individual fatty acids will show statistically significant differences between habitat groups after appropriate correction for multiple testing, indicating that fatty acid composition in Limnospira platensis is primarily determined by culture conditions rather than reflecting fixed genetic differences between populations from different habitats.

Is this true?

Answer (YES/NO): NO